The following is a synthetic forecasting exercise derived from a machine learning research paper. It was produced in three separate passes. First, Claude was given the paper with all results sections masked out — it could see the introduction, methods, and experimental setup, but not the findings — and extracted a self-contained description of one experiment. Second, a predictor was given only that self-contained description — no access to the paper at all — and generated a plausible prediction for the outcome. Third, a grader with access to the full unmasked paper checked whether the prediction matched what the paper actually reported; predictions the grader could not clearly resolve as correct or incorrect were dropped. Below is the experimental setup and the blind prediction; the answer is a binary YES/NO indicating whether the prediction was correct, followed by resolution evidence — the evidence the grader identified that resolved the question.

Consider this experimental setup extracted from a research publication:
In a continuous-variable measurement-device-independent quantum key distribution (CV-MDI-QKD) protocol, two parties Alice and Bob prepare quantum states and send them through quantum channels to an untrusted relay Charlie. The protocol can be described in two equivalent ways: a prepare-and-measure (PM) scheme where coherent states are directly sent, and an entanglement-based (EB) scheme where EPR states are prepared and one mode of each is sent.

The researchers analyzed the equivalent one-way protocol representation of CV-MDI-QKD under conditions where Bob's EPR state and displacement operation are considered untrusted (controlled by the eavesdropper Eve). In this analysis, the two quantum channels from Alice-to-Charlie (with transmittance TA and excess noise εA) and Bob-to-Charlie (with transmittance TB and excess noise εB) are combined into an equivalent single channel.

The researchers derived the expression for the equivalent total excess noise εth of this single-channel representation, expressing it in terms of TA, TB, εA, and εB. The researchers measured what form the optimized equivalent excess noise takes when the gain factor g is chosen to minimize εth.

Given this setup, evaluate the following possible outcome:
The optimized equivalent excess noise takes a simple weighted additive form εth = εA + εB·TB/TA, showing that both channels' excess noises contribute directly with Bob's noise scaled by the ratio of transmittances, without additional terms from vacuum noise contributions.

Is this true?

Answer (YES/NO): NO